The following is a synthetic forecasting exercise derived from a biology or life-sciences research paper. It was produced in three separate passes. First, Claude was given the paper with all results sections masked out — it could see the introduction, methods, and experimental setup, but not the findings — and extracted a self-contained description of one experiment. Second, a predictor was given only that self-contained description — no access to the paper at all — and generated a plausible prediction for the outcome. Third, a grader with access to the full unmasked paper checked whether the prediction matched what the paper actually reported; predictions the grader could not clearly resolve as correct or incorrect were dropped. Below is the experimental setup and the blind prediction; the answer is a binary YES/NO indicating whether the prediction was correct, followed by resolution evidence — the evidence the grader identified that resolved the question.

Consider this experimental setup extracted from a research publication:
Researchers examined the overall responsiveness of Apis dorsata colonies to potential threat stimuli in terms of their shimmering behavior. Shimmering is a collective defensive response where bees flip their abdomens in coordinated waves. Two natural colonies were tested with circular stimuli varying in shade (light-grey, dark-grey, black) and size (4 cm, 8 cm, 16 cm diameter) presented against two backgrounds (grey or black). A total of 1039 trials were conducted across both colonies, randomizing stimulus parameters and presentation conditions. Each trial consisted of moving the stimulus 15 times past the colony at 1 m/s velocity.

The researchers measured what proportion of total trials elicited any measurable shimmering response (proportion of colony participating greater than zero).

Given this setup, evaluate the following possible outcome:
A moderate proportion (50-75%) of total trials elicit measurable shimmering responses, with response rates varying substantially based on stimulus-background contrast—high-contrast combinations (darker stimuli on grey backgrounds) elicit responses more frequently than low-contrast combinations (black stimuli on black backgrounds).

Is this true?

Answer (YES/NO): NO